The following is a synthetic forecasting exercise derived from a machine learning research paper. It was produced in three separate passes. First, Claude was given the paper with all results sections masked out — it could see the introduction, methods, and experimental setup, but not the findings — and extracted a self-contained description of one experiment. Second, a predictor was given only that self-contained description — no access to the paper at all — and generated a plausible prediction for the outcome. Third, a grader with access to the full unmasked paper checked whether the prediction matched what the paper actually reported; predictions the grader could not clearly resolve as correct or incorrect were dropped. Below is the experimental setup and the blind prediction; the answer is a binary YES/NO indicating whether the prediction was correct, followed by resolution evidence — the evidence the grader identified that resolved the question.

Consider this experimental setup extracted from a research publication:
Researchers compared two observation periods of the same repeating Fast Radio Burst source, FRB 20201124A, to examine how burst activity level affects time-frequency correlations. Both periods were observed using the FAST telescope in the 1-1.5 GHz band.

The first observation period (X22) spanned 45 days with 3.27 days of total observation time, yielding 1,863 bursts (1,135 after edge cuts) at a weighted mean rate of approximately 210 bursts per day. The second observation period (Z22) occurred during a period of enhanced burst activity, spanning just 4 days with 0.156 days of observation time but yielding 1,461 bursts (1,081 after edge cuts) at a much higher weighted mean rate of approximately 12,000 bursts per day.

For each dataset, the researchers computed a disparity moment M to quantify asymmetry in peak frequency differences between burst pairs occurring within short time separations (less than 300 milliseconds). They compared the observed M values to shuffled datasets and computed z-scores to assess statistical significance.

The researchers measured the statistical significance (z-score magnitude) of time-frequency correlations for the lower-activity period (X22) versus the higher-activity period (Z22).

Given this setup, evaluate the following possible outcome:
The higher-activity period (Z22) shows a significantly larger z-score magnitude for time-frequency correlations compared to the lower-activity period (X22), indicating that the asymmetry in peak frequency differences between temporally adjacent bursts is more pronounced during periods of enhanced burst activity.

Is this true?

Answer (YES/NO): NO